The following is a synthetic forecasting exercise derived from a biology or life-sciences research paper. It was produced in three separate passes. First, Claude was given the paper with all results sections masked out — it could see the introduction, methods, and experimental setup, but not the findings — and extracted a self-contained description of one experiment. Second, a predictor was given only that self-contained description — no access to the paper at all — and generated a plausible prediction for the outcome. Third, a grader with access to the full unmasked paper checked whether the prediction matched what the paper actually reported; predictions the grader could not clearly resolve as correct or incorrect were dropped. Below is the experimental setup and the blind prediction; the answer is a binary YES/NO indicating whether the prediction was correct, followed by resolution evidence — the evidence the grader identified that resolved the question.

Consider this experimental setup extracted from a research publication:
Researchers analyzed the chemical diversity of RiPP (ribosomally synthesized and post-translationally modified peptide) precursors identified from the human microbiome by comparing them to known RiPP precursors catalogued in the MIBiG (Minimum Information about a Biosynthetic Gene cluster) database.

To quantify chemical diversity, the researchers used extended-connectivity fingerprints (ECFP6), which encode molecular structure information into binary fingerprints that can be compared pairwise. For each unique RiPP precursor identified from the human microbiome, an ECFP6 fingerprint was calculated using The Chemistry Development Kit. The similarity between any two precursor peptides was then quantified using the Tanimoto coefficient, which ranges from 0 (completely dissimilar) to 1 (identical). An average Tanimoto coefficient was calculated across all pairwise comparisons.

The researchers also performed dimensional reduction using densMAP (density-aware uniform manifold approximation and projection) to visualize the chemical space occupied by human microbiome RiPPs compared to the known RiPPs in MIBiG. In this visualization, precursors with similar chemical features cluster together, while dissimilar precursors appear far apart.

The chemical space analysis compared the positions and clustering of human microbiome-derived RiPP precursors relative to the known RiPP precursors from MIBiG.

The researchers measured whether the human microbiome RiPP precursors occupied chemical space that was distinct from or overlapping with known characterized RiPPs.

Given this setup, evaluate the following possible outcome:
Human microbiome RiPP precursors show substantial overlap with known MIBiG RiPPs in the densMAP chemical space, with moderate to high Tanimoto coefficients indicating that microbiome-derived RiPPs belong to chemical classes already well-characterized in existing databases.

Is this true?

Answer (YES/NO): NO